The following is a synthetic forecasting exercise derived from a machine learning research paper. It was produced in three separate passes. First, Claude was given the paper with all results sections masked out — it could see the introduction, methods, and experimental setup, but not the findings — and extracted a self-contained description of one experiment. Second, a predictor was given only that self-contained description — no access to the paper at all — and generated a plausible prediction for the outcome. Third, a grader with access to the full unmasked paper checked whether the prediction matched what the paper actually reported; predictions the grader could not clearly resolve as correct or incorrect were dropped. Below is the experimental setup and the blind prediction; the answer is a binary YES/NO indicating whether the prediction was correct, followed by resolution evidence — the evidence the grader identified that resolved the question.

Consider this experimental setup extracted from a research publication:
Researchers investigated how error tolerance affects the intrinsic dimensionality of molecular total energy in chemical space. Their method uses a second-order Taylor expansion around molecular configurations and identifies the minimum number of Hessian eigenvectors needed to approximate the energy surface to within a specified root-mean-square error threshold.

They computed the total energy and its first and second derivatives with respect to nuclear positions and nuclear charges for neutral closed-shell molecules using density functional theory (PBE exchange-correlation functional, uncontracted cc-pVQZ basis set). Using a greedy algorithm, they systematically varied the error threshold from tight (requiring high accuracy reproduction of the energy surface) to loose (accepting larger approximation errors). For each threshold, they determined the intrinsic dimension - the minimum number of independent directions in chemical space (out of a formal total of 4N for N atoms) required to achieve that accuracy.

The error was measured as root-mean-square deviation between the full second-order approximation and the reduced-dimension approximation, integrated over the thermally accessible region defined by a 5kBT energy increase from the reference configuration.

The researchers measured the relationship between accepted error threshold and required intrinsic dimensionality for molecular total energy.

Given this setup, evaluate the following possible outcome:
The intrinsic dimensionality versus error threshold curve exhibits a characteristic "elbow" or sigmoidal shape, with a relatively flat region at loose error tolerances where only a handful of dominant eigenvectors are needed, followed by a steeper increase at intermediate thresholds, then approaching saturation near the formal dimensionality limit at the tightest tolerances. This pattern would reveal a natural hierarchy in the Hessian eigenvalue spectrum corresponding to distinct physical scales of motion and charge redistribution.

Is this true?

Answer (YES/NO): NO